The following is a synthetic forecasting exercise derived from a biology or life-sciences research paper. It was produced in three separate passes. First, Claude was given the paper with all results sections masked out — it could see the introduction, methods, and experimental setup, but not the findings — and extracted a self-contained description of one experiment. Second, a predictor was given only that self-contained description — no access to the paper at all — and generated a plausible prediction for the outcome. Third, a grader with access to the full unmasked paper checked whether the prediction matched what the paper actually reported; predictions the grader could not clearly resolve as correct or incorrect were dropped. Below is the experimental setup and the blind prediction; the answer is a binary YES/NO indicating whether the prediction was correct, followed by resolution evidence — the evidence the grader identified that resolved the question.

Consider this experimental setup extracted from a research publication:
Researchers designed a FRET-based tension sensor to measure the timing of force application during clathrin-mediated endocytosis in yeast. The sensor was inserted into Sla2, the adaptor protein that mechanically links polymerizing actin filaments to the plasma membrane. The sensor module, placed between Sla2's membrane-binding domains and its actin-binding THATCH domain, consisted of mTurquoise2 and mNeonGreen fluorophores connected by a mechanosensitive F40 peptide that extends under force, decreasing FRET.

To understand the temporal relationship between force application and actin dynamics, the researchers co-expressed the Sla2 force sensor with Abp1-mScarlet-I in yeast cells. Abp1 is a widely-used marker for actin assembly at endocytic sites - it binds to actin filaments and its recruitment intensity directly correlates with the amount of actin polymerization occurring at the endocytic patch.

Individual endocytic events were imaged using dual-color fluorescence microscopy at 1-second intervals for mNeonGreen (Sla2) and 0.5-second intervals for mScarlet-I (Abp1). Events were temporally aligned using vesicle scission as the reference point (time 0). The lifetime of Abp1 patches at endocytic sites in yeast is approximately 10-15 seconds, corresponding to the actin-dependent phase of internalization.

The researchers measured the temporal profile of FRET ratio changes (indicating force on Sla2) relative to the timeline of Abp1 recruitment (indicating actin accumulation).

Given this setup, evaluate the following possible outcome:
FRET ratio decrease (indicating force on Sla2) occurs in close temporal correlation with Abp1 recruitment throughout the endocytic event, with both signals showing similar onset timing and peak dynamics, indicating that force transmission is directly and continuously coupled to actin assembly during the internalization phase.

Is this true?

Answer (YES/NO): YES